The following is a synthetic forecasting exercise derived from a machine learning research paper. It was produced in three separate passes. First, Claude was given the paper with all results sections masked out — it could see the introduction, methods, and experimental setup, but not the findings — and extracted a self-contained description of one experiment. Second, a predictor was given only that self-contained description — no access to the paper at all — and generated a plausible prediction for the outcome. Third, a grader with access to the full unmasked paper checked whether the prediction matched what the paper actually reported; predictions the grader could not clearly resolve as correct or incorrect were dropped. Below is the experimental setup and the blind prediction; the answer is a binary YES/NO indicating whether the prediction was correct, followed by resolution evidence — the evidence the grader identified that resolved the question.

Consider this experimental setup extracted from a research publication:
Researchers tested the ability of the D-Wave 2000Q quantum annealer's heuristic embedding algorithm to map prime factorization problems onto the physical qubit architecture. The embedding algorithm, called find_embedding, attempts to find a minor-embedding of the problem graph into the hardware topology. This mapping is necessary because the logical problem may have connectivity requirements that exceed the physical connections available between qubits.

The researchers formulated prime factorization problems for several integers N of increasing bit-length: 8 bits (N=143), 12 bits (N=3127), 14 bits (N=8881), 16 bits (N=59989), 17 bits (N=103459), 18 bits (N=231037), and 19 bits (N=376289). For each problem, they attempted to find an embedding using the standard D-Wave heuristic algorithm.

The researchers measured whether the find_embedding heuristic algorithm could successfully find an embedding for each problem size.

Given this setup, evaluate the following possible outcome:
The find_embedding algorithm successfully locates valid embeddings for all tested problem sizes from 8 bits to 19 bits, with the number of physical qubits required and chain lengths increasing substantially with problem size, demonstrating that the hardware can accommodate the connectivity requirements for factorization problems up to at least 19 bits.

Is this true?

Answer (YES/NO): NO